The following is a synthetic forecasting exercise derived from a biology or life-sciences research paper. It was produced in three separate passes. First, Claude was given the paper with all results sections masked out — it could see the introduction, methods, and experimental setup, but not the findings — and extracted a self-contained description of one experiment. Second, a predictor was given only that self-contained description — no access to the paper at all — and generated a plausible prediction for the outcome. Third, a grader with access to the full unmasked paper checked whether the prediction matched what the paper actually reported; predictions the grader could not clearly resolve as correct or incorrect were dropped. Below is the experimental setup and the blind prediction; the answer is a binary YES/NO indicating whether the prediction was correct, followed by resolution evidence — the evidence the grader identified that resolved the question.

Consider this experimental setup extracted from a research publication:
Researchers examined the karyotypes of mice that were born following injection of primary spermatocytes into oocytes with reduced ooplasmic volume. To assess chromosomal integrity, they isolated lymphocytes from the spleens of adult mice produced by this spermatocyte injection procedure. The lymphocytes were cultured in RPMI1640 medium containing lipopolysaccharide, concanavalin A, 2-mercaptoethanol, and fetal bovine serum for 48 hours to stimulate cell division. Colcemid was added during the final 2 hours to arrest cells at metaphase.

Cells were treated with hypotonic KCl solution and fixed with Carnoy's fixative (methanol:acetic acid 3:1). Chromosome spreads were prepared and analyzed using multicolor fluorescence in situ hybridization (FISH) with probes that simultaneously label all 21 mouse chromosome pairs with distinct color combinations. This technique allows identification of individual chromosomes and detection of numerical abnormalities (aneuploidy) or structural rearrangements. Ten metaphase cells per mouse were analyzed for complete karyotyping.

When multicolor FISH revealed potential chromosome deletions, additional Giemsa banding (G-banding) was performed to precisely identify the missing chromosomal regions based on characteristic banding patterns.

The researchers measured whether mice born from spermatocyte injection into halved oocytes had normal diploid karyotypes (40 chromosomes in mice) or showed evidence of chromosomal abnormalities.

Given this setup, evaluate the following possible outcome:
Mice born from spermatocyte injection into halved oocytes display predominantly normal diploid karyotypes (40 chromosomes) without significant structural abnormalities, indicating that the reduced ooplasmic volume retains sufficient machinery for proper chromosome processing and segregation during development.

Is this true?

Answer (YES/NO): NO